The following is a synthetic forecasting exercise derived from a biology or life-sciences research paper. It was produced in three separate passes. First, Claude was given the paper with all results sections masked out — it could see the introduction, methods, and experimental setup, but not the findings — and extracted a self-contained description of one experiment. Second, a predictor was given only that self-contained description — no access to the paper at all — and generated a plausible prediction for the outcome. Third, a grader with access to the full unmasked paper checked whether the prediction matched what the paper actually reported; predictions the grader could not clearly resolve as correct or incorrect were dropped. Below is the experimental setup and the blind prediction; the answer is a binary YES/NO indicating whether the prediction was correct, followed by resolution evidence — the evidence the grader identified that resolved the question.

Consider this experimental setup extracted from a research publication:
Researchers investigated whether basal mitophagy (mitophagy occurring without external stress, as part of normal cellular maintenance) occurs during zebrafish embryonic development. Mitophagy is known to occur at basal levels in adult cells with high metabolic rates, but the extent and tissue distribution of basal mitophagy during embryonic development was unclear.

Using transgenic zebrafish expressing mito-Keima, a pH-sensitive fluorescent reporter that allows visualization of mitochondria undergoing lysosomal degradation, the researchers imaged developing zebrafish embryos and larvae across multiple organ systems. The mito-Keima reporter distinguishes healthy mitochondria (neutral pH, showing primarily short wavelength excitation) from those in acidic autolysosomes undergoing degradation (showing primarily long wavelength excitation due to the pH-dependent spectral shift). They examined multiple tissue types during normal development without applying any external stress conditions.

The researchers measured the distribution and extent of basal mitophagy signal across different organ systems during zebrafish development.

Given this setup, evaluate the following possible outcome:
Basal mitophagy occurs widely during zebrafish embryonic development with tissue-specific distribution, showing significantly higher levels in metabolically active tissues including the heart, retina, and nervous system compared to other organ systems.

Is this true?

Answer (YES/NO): NO